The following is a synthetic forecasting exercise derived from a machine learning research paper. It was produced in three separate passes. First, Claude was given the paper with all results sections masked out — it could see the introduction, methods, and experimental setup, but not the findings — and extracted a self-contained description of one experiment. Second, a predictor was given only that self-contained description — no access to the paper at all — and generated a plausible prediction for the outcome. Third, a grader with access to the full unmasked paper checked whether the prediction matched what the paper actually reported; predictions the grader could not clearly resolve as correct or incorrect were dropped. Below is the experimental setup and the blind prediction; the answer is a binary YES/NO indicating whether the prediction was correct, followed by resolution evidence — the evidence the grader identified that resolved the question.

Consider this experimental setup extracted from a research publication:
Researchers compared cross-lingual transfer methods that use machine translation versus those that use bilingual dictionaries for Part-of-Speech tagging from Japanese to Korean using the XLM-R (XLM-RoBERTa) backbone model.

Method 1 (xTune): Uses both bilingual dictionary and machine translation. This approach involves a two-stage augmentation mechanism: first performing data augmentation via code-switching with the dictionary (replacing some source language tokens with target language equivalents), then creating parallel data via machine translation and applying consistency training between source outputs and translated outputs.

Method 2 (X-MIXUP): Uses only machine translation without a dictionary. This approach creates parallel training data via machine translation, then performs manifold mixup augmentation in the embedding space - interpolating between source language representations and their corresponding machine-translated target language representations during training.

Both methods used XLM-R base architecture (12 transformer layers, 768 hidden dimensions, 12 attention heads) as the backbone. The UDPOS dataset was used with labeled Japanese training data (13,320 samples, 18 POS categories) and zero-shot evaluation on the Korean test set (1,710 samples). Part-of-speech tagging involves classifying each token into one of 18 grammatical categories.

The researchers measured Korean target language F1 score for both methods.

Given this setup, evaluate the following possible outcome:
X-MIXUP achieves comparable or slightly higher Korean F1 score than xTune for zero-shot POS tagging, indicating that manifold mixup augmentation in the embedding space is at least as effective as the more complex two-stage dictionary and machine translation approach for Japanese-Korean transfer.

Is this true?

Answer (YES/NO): NO